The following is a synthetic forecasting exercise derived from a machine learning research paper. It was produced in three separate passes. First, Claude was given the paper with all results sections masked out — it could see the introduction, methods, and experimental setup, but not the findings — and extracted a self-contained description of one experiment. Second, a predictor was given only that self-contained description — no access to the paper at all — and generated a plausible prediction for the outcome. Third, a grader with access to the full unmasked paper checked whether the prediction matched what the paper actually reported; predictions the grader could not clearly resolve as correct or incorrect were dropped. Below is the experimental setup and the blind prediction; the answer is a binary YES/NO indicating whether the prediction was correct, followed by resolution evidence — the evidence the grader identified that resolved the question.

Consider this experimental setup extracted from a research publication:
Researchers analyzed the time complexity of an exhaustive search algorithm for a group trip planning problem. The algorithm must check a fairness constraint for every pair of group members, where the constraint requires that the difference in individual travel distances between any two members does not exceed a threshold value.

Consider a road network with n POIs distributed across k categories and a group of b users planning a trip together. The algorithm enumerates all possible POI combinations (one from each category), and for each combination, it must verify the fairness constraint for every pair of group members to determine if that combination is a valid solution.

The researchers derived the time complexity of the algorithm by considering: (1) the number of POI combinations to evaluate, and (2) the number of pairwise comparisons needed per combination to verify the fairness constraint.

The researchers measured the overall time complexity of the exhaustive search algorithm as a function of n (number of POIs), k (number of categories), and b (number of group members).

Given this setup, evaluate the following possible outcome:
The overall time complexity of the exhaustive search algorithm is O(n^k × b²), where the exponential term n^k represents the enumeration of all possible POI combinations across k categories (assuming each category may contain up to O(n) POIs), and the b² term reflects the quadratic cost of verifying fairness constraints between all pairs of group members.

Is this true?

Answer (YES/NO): YES